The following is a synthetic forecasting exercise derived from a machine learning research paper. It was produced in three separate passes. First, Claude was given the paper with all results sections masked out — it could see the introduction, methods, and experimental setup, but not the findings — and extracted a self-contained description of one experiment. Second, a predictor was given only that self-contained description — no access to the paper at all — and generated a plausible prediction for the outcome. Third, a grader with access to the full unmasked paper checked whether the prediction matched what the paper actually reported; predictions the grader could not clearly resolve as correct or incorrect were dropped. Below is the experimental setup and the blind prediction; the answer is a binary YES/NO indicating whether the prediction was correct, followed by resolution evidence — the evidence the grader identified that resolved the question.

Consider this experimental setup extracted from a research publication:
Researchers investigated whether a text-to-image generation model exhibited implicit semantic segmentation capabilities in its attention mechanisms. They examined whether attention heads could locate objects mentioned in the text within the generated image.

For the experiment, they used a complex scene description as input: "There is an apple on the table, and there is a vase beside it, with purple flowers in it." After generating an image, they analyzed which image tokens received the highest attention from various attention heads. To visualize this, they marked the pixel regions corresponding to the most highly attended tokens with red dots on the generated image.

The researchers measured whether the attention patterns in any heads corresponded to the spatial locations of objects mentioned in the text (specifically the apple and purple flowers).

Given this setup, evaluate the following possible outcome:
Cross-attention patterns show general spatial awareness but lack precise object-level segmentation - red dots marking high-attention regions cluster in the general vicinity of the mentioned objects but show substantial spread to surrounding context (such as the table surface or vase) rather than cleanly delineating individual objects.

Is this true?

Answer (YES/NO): NO